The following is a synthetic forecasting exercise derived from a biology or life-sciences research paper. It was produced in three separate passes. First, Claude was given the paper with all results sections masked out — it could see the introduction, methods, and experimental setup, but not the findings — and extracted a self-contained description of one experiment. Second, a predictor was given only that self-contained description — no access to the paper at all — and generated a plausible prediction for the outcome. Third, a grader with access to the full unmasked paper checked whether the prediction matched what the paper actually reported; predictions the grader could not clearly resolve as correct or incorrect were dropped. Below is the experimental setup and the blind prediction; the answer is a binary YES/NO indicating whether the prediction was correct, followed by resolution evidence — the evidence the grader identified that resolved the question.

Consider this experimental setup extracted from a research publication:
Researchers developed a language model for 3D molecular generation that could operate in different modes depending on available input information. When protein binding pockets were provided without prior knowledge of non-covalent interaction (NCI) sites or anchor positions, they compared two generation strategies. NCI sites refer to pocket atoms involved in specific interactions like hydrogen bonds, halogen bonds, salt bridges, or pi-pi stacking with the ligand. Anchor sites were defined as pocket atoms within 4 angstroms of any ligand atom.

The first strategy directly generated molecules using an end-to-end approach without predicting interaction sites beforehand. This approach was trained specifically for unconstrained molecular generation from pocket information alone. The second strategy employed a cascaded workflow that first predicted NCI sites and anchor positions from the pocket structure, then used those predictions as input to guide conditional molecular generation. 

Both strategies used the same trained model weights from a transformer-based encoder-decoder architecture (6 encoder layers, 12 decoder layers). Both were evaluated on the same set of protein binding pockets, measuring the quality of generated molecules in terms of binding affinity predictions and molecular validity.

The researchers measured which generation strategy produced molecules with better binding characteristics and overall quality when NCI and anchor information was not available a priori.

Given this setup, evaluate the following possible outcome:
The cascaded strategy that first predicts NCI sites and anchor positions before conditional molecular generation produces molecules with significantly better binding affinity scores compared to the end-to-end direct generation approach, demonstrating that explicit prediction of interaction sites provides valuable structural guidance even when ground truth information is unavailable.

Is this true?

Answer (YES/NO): NO